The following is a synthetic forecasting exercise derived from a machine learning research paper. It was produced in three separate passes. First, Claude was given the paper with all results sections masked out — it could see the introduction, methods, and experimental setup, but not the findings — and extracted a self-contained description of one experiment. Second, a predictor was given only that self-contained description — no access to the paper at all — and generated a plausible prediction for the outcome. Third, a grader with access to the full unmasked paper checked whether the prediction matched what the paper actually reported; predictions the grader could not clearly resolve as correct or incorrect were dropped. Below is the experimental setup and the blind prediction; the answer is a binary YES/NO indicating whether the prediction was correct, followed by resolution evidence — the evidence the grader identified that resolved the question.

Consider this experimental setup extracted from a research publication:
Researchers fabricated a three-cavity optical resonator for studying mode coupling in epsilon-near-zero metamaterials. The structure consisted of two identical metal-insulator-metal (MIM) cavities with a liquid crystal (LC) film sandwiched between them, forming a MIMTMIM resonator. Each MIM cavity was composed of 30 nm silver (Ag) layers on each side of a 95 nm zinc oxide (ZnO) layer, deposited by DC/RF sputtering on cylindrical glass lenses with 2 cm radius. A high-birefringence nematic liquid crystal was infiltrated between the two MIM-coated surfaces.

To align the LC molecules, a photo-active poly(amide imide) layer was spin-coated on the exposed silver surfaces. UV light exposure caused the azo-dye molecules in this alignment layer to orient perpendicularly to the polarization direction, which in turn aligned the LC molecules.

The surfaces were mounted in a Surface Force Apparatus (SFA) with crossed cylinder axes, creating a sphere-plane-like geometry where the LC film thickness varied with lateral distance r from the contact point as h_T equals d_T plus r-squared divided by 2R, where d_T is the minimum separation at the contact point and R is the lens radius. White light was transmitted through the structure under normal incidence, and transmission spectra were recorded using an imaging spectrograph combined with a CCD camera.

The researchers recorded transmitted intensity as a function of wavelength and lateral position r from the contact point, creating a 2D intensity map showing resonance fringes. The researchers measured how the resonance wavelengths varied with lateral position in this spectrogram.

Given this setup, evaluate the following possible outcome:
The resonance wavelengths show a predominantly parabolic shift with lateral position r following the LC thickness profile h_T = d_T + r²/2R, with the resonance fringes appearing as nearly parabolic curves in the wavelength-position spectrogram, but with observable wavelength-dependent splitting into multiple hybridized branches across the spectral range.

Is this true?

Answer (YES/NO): YES